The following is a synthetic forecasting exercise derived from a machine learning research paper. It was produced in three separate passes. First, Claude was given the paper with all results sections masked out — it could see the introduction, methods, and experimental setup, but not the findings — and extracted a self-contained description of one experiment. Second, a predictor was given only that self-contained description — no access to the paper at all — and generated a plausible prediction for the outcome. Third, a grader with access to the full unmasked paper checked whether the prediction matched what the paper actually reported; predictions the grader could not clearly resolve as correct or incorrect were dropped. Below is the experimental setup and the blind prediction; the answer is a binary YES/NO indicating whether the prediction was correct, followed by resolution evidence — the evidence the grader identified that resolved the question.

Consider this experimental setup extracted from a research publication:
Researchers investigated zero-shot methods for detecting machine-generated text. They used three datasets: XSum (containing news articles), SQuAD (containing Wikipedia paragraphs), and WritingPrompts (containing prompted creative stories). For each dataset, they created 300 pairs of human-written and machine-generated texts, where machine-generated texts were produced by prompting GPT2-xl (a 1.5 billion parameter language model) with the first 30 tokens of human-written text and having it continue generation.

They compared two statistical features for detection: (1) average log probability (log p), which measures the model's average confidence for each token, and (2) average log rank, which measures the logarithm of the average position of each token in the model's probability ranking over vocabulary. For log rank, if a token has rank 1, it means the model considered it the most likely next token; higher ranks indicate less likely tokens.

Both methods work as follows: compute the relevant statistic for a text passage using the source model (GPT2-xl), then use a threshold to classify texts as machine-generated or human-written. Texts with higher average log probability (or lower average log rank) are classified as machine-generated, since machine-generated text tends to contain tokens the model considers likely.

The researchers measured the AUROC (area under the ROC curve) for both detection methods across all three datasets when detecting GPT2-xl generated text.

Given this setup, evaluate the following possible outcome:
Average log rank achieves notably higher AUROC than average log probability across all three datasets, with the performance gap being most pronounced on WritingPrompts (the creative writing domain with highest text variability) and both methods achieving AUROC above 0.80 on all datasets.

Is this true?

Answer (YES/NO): NO